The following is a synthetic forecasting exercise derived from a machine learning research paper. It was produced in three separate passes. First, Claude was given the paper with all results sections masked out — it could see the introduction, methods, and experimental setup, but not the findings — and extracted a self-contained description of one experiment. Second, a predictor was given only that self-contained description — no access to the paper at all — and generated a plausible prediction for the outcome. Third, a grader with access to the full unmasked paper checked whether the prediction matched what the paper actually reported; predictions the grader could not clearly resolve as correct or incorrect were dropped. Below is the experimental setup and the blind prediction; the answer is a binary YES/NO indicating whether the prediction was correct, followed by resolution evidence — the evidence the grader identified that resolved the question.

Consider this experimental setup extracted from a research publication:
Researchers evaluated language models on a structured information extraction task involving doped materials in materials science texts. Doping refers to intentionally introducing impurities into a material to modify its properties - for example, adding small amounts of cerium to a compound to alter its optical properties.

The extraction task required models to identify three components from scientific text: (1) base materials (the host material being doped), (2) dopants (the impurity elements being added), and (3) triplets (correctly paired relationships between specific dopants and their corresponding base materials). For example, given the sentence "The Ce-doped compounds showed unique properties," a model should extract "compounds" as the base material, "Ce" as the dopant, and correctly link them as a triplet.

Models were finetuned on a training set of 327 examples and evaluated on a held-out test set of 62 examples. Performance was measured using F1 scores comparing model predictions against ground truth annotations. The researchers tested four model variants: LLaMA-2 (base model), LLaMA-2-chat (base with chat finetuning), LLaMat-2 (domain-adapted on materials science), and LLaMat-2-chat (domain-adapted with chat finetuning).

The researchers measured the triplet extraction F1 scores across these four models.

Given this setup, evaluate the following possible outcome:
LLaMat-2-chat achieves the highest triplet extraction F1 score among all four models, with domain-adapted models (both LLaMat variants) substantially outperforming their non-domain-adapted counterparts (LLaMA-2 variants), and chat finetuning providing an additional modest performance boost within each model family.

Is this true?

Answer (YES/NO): NO